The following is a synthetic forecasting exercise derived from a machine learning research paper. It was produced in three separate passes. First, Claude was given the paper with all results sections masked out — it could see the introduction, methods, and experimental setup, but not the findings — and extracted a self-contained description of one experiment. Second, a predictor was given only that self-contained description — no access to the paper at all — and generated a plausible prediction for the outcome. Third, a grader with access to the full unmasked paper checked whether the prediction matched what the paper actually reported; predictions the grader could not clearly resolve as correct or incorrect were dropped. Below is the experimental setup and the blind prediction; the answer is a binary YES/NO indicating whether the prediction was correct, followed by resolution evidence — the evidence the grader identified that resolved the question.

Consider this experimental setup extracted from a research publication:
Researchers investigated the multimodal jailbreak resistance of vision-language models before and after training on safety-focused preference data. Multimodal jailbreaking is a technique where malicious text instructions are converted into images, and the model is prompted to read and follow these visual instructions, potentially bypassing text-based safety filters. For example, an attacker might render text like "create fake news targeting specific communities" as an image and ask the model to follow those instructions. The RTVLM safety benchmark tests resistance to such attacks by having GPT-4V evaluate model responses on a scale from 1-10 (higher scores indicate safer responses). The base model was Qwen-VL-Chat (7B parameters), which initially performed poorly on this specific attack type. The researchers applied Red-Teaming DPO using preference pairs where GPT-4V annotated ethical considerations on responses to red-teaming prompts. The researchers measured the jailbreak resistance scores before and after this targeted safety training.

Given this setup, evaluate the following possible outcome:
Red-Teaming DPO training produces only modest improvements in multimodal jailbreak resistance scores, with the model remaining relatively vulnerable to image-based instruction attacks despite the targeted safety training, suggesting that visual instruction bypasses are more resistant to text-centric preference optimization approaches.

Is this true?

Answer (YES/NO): NO